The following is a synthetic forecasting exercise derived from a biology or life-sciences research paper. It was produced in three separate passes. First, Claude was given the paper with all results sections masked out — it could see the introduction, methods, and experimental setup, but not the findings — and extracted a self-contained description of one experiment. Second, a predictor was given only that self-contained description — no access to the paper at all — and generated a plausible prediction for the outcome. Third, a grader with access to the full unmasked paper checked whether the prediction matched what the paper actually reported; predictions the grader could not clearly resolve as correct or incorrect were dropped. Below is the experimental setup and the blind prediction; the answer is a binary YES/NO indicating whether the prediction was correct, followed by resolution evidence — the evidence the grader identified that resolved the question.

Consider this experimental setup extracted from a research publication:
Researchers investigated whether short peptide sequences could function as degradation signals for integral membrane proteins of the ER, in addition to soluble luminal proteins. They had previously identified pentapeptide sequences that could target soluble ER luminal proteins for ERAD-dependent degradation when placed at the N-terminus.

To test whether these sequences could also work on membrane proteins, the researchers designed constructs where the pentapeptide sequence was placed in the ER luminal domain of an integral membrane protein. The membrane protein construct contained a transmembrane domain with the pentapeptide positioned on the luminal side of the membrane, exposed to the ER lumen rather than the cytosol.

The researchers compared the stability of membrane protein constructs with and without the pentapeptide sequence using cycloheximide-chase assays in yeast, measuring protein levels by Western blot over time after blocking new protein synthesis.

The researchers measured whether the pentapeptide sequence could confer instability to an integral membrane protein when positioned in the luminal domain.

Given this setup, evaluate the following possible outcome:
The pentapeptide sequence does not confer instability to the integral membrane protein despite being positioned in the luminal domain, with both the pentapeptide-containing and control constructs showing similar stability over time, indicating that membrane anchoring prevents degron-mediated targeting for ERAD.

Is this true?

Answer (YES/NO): NO